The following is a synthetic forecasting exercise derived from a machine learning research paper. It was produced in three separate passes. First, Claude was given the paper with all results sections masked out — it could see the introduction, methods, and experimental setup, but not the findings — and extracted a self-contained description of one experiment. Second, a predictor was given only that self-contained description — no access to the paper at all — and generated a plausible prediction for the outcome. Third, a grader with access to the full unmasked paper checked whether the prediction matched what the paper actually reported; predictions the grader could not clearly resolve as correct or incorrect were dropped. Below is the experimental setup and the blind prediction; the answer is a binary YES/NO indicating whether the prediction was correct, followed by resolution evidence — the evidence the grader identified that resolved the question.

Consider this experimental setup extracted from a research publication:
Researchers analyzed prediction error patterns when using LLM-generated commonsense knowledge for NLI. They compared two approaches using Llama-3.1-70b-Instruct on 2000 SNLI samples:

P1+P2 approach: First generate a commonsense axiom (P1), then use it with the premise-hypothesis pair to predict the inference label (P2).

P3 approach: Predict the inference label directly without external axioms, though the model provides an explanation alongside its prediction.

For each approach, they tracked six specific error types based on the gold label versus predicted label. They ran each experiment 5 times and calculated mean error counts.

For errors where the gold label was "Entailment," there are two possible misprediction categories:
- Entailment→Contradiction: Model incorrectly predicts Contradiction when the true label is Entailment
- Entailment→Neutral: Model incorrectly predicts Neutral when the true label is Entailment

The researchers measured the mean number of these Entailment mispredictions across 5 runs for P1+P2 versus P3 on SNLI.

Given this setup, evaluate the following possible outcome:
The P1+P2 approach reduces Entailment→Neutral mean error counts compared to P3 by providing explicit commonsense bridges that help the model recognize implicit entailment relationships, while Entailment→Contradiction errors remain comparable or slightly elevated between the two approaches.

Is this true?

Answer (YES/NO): NO